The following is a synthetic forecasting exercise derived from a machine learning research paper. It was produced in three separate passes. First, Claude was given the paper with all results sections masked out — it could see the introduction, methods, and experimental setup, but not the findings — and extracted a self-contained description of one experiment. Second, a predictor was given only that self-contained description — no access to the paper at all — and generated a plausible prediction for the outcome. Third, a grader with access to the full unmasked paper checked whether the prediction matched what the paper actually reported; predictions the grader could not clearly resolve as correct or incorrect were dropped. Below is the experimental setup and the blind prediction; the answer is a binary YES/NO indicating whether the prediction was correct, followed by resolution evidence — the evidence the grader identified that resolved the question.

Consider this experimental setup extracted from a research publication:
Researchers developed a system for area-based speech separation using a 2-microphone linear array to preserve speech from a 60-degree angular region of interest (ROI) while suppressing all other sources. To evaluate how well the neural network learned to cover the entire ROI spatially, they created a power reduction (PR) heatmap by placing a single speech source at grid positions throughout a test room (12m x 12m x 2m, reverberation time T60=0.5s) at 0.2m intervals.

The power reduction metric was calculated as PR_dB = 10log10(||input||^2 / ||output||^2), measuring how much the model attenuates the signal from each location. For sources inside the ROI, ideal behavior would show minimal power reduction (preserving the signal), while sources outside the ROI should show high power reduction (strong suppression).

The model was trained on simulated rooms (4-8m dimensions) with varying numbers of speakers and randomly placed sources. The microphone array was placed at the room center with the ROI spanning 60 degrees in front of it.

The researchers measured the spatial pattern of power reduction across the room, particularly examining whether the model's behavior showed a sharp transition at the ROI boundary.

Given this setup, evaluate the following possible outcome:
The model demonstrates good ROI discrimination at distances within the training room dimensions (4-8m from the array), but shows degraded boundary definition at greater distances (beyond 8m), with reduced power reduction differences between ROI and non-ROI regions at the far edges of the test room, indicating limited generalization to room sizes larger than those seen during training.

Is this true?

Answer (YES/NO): NO